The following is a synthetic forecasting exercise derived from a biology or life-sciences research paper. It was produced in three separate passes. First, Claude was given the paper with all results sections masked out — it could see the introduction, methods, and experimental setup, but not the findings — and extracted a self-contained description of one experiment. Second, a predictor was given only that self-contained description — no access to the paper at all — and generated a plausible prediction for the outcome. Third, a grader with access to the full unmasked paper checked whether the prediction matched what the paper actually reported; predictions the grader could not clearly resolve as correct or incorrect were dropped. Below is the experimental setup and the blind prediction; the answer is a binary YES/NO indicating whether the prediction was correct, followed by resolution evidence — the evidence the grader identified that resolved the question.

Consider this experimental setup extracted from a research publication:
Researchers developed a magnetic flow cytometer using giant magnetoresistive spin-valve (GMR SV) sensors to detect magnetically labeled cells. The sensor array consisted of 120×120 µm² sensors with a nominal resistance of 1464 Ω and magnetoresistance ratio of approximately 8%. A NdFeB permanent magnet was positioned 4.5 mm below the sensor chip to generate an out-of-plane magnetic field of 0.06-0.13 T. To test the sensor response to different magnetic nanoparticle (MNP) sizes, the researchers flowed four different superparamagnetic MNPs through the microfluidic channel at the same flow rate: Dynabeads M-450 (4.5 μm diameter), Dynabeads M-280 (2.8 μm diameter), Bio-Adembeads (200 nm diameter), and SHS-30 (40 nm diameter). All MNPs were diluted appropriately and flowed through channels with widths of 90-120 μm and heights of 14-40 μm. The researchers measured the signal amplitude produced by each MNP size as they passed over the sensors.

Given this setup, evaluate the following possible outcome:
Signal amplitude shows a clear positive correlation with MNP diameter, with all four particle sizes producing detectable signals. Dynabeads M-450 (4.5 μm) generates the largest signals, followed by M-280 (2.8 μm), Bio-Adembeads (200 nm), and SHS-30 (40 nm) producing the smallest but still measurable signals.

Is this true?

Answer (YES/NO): NO